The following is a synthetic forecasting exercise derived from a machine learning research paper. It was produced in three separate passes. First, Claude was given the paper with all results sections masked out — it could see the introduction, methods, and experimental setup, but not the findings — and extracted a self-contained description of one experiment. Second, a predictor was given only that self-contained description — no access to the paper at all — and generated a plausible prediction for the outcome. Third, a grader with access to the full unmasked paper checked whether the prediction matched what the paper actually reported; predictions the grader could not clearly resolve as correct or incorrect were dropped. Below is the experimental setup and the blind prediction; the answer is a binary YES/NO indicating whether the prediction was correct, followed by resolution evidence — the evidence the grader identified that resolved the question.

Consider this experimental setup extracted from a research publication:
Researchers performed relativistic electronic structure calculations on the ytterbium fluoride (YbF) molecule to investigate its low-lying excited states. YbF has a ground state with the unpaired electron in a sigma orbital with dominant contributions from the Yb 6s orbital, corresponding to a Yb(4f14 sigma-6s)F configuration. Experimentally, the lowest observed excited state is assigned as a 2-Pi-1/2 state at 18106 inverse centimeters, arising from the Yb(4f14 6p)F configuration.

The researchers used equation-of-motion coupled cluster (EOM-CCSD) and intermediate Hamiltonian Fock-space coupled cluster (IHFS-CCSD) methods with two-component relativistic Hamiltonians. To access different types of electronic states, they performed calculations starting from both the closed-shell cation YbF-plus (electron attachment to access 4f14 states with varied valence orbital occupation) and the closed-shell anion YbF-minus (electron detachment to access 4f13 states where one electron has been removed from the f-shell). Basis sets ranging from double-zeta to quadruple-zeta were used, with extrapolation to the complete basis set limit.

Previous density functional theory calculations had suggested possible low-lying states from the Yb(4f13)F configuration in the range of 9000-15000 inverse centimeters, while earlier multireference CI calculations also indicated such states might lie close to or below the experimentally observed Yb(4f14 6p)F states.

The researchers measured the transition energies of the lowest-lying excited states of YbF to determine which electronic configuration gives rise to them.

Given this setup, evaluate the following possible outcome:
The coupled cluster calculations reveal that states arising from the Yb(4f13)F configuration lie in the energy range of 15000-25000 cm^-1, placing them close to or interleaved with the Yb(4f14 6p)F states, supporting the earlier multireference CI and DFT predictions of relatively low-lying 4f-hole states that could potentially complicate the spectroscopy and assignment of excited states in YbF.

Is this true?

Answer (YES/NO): NO